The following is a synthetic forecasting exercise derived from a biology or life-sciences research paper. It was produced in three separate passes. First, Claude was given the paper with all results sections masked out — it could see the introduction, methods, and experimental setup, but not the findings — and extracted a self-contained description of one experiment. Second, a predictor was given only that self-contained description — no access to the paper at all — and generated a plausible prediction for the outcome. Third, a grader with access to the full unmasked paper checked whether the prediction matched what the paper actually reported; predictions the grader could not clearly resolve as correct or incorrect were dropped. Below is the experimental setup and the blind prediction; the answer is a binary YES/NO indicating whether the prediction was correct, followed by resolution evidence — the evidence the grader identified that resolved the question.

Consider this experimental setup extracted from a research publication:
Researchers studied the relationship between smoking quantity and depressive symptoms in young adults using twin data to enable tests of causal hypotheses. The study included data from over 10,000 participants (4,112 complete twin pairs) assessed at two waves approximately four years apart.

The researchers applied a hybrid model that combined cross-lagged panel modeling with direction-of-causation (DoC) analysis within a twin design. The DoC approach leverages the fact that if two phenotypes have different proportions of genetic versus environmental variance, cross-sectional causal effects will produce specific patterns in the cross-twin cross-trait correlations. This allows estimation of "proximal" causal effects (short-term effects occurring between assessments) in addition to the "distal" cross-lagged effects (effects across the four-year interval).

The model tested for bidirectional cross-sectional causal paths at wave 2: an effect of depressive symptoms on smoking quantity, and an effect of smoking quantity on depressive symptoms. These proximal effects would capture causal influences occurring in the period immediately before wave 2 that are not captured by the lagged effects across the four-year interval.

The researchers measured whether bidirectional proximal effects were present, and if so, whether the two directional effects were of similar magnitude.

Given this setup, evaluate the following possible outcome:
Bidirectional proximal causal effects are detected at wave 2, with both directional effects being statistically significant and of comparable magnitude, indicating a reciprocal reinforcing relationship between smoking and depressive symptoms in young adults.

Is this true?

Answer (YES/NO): NO